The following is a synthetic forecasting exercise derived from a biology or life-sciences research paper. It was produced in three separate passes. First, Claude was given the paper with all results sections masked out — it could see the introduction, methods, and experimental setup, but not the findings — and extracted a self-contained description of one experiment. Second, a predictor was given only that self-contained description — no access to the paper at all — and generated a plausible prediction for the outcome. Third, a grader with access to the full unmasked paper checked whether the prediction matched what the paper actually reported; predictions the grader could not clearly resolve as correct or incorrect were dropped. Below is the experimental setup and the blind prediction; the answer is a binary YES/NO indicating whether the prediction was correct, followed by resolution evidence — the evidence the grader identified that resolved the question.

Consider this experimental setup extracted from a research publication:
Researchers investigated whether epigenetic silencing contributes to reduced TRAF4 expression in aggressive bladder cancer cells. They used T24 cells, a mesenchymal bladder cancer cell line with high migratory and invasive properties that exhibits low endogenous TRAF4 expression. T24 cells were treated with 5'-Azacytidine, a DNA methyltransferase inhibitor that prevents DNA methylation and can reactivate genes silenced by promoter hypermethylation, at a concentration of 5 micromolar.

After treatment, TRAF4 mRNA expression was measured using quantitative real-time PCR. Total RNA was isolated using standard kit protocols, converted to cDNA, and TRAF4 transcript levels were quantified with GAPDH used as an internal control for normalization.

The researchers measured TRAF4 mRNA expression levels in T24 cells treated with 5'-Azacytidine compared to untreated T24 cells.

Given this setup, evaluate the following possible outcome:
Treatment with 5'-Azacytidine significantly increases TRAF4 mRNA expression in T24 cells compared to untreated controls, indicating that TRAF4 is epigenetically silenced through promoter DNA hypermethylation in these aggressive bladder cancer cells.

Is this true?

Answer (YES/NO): YES